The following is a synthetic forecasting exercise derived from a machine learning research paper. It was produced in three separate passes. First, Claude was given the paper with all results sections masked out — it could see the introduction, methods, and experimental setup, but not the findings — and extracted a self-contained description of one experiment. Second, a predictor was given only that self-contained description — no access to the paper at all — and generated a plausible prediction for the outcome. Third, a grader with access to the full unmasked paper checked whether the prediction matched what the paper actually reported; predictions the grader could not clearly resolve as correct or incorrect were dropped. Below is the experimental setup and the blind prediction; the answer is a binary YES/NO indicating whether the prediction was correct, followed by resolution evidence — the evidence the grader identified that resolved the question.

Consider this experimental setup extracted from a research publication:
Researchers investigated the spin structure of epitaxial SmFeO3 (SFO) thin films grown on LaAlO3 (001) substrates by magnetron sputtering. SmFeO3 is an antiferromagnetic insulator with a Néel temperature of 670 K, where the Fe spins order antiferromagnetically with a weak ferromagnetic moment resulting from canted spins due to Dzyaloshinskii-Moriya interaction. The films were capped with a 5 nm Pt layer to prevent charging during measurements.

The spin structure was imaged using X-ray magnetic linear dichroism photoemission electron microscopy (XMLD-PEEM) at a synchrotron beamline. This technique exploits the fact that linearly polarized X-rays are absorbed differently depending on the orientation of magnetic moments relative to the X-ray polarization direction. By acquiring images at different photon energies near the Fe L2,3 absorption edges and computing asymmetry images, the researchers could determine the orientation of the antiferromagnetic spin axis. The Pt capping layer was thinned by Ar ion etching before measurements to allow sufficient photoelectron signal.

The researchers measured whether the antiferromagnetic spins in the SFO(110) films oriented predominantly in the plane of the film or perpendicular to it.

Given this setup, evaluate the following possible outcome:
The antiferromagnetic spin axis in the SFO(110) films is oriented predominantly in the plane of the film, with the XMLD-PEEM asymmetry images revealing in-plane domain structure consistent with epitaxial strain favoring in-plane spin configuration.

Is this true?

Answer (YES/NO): NO